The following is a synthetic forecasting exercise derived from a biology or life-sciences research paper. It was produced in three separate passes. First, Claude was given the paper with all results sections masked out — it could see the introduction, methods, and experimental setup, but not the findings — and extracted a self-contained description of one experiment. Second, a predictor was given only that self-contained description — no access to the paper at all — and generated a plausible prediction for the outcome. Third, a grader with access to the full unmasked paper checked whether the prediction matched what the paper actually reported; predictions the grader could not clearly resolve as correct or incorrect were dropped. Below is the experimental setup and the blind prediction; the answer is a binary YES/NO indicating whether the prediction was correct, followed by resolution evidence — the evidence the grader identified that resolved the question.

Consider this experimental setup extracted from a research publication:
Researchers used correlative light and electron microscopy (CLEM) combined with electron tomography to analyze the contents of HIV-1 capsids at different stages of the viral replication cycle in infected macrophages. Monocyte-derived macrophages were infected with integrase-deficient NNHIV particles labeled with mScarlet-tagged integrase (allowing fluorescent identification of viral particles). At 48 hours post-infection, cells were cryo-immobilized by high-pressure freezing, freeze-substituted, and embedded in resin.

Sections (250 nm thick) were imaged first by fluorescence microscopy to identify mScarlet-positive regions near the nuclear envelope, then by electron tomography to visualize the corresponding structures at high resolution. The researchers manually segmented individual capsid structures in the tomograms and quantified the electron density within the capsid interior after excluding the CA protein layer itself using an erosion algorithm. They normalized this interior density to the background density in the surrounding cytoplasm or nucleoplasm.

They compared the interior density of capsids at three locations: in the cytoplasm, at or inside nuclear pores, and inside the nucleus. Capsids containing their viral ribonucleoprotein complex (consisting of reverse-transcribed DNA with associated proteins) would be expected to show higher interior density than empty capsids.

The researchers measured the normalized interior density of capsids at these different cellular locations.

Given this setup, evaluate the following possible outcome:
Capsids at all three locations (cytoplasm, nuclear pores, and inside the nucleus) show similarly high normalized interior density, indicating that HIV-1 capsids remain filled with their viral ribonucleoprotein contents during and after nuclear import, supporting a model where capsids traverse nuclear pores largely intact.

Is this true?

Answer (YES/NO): YES